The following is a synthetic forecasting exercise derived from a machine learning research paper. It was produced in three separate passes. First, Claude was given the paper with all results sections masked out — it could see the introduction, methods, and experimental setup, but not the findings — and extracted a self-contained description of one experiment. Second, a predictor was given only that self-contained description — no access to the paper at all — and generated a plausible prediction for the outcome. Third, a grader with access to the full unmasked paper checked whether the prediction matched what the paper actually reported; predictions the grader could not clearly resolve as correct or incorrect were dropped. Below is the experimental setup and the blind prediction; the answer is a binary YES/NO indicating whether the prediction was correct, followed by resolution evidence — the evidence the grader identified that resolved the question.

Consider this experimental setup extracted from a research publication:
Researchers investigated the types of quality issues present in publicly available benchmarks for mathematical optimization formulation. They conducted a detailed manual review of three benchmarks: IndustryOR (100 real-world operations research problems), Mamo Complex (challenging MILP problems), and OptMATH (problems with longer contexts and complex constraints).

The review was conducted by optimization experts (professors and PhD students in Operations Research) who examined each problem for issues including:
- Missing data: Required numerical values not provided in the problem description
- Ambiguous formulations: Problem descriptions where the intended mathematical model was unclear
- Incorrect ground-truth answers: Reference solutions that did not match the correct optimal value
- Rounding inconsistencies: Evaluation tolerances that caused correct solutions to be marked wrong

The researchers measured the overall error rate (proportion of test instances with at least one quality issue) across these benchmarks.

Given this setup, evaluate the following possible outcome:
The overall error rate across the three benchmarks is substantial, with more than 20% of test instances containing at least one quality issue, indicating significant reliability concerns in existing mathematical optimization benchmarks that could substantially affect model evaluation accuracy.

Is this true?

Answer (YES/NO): YES